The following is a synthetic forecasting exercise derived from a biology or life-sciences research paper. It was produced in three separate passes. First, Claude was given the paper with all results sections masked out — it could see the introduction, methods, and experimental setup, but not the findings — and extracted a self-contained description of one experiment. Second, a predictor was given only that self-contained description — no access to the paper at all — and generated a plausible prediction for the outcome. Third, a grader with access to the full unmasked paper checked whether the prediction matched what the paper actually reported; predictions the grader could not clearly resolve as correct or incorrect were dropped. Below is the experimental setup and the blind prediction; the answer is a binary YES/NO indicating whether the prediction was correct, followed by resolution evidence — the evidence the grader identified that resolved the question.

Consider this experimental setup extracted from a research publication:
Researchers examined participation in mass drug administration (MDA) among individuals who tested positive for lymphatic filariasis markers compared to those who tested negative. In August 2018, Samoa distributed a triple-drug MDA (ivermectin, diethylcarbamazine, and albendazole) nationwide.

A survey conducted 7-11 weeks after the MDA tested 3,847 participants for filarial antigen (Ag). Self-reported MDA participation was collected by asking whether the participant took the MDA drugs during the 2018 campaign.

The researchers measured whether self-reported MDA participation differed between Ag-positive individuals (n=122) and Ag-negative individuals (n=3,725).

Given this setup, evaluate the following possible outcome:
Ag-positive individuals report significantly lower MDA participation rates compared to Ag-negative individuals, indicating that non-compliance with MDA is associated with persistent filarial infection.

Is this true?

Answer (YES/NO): NO